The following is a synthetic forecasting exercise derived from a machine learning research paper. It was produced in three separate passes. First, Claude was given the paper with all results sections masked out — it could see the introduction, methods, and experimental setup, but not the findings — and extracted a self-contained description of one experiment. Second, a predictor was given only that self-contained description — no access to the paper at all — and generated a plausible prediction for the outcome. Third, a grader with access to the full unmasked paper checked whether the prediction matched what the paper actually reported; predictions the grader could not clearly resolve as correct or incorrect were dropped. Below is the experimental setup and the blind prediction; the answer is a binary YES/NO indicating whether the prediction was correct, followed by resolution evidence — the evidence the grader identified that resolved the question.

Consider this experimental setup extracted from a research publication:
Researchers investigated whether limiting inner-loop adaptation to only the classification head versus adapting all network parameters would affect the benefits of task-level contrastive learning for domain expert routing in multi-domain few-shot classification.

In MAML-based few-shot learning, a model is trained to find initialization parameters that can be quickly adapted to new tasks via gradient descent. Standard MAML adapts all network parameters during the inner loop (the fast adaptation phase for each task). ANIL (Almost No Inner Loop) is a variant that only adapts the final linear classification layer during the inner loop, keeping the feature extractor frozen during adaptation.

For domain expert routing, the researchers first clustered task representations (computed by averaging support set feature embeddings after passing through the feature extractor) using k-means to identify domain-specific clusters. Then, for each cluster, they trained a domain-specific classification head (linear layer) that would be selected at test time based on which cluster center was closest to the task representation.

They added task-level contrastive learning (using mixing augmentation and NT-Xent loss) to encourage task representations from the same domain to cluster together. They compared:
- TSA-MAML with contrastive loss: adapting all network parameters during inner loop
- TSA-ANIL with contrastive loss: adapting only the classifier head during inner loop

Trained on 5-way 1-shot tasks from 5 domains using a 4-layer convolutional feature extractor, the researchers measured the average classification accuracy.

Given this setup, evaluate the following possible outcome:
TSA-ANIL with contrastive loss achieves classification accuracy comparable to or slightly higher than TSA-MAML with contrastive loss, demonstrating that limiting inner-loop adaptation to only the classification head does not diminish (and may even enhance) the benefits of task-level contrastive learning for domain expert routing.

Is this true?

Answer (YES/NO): NO